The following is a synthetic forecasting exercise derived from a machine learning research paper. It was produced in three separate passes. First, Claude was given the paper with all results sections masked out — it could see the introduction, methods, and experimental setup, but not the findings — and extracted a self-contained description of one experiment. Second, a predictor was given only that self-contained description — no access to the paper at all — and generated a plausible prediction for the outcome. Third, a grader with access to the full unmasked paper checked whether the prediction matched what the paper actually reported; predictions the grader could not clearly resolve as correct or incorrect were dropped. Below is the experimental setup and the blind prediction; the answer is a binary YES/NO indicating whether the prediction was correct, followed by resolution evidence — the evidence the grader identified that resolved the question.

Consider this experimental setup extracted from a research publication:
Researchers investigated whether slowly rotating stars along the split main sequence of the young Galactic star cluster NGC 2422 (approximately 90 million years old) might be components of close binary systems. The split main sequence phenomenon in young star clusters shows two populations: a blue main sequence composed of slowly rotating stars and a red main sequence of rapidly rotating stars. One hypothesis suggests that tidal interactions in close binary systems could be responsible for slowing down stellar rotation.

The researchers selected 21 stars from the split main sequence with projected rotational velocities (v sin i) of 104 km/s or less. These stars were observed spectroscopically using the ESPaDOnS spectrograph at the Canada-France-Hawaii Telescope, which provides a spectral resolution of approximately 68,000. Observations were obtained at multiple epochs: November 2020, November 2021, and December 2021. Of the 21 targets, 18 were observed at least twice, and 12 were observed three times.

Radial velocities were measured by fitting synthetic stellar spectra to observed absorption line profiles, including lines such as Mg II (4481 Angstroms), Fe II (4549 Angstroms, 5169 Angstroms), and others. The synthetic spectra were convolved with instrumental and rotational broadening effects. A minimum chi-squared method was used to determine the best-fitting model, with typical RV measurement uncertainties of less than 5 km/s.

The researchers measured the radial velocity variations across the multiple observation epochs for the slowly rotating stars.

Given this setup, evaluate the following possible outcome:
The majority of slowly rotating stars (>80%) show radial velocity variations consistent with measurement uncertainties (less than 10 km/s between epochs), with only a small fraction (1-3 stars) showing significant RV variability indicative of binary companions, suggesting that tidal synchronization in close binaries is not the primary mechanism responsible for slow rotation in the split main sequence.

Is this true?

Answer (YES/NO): YES